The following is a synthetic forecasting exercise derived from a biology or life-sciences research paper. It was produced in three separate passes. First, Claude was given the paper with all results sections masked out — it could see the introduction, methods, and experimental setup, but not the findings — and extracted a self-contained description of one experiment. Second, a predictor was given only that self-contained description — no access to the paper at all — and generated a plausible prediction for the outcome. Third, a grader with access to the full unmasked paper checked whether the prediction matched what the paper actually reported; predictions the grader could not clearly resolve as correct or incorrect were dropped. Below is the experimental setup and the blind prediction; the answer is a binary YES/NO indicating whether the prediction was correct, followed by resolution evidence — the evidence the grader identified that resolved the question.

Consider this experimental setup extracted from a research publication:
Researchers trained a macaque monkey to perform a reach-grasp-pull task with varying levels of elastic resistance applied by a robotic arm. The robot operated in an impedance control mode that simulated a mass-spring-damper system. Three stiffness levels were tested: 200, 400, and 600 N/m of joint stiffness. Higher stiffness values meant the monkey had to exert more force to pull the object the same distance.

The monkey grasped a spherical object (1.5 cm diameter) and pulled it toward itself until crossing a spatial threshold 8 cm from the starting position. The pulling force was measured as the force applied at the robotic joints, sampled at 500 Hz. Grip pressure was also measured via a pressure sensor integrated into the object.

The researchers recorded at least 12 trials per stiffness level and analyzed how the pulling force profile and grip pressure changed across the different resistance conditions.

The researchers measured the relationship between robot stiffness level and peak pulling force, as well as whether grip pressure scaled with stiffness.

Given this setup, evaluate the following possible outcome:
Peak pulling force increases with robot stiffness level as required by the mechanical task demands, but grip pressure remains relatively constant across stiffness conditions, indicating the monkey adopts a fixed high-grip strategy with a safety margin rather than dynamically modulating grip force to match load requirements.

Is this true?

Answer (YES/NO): NO